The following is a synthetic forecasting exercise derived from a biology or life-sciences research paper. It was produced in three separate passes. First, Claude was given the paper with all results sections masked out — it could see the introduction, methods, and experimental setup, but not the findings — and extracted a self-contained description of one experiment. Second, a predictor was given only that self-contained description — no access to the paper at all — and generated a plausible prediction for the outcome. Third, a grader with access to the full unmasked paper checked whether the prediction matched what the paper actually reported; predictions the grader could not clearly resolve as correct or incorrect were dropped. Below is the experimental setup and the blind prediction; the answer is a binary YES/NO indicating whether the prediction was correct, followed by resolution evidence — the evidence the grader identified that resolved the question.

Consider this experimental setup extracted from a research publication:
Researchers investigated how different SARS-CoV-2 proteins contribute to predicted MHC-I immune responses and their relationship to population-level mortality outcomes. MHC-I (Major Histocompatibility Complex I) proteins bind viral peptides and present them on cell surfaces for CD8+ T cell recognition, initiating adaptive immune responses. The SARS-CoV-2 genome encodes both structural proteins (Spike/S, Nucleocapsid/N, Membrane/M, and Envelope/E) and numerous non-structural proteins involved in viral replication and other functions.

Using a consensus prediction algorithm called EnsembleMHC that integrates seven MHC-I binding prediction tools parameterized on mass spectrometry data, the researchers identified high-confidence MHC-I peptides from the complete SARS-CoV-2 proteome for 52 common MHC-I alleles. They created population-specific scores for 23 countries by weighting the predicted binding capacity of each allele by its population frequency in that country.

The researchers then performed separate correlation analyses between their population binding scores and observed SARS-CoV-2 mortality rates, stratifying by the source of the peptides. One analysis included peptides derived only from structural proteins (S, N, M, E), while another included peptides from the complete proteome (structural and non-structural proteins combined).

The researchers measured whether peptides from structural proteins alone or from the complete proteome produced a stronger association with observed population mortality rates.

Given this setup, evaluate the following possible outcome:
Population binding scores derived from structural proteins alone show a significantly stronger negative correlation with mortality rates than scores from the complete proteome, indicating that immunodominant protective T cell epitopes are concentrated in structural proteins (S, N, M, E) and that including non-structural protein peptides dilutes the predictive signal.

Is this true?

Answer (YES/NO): YES